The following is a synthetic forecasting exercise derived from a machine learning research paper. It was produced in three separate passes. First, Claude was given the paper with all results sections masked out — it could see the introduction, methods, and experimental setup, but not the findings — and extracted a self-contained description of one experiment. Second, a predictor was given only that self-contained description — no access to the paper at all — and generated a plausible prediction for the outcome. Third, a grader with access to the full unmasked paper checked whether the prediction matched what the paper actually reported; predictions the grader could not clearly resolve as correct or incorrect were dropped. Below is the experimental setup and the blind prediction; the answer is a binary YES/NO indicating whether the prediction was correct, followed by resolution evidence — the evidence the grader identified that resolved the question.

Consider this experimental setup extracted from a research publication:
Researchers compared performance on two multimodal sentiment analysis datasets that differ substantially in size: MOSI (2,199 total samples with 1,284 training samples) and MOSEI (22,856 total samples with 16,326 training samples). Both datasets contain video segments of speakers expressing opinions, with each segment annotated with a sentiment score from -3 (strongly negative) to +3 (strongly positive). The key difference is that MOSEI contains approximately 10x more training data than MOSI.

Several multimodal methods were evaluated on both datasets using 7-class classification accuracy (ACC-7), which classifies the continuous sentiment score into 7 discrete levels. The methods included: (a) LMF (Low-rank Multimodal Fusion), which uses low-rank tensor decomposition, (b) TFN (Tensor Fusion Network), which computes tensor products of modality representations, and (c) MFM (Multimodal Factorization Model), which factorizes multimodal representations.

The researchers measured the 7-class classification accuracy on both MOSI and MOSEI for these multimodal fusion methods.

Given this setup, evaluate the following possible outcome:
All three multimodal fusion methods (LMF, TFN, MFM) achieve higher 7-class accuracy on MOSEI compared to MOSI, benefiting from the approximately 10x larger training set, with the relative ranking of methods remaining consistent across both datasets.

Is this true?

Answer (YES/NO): YES